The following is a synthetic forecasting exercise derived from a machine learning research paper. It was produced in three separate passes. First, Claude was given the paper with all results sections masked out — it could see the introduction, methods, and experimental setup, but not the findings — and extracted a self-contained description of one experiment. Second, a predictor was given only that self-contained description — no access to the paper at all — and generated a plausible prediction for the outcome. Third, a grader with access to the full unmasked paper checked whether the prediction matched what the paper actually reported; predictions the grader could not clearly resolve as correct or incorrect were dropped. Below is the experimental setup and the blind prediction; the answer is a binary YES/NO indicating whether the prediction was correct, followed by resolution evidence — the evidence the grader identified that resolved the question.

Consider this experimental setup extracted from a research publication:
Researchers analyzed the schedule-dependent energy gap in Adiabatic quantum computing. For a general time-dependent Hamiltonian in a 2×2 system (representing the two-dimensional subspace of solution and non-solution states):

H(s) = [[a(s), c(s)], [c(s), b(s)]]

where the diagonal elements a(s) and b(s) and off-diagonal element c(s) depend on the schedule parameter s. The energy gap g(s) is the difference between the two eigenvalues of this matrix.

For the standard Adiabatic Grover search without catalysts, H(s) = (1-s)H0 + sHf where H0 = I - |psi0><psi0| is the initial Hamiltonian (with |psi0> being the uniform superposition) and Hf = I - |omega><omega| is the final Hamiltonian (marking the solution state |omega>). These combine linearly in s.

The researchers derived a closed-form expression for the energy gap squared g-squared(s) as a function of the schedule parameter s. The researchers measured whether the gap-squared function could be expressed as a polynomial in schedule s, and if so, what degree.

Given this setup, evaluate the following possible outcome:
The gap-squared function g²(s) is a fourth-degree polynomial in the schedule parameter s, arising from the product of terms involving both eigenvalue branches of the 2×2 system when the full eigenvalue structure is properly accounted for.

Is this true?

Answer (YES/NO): NO